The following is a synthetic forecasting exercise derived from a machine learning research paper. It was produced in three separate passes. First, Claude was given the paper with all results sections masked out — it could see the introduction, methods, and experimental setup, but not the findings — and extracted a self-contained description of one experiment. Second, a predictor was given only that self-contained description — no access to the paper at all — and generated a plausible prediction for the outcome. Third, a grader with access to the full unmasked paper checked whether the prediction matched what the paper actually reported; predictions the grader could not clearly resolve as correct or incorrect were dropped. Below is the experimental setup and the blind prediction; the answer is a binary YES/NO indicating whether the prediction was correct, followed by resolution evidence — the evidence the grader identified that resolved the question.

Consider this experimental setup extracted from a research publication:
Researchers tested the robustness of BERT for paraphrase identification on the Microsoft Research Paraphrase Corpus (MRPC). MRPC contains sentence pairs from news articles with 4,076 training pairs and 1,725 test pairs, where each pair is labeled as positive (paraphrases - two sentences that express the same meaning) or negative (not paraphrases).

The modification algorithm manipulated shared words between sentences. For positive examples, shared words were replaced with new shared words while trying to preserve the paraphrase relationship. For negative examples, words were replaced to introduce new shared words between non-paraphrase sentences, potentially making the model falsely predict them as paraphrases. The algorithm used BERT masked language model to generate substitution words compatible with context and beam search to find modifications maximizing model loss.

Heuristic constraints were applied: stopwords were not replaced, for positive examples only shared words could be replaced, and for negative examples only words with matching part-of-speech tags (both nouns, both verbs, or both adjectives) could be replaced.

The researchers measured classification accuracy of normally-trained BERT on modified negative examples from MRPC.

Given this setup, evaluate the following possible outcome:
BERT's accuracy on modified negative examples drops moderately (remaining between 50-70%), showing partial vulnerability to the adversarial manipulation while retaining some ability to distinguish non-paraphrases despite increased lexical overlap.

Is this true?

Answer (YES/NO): NO